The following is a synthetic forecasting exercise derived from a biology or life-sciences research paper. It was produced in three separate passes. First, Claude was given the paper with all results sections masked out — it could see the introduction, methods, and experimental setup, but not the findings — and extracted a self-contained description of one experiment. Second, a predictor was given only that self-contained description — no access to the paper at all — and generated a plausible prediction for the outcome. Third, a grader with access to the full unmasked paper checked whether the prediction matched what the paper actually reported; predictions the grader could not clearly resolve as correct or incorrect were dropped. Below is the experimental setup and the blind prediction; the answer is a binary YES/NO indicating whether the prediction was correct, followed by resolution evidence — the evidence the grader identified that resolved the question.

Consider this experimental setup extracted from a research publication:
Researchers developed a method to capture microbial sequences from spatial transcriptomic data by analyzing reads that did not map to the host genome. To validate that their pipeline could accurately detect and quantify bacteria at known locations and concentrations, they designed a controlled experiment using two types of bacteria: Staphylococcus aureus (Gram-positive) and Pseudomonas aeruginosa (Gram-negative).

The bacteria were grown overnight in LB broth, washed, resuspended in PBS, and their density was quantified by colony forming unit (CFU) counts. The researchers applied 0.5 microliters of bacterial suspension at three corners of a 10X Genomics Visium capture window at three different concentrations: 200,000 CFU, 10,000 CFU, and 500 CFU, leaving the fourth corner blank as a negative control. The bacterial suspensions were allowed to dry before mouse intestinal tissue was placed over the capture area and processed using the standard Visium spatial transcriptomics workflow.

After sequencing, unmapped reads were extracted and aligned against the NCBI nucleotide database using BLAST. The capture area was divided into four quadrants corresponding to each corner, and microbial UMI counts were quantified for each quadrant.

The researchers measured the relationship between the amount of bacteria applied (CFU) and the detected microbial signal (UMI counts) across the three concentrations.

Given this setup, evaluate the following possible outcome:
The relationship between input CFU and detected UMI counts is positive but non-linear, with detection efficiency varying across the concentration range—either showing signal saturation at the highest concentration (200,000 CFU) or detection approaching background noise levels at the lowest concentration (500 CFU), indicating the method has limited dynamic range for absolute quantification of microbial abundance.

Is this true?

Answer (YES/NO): NO